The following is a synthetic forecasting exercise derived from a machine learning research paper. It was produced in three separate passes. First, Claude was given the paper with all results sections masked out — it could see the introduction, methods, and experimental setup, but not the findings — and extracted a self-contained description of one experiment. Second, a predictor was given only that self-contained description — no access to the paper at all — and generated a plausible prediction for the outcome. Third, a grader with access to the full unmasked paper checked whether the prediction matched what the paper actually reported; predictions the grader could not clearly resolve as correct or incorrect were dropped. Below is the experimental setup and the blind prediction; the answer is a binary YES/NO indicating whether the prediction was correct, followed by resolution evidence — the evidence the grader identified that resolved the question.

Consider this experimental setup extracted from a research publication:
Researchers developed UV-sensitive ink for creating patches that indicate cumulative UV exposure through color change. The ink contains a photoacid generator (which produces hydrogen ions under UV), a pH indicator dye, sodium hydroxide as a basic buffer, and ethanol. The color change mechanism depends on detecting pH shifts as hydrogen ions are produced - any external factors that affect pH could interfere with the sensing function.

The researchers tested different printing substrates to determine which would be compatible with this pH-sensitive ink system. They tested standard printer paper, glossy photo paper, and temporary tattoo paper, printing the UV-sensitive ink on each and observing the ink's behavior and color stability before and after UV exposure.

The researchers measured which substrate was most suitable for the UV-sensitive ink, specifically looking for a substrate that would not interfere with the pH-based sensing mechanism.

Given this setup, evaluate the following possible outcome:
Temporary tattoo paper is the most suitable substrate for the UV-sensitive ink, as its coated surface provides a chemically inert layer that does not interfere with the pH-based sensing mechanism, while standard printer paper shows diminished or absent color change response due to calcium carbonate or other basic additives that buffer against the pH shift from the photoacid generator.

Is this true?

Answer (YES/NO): NO